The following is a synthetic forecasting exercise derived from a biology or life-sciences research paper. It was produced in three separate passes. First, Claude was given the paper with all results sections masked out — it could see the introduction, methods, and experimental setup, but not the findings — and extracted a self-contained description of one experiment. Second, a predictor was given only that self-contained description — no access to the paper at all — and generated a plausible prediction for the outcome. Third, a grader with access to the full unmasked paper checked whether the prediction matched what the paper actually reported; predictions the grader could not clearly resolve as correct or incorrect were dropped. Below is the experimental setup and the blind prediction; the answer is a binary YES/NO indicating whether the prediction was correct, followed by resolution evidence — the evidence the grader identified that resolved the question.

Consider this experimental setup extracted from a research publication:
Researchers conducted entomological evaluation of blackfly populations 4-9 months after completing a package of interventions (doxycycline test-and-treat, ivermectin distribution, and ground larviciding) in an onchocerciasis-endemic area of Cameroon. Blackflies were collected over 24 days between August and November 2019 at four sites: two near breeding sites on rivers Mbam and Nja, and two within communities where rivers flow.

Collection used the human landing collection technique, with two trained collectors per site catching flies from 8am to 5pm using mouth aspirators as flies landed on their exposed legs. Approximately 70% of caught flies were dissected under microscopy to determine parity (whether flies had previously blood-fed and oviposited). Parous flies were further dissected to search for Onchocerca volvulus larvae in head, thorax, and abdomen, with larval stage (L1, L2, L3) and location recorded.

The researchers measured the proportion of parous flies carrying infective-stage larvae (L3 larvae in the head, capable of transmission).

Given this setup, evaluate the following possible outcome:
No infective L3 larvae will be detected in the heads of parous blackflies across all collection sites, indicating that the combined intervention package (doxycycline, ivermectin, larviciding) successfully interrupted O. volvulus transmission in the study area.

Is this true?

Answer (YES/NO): NO